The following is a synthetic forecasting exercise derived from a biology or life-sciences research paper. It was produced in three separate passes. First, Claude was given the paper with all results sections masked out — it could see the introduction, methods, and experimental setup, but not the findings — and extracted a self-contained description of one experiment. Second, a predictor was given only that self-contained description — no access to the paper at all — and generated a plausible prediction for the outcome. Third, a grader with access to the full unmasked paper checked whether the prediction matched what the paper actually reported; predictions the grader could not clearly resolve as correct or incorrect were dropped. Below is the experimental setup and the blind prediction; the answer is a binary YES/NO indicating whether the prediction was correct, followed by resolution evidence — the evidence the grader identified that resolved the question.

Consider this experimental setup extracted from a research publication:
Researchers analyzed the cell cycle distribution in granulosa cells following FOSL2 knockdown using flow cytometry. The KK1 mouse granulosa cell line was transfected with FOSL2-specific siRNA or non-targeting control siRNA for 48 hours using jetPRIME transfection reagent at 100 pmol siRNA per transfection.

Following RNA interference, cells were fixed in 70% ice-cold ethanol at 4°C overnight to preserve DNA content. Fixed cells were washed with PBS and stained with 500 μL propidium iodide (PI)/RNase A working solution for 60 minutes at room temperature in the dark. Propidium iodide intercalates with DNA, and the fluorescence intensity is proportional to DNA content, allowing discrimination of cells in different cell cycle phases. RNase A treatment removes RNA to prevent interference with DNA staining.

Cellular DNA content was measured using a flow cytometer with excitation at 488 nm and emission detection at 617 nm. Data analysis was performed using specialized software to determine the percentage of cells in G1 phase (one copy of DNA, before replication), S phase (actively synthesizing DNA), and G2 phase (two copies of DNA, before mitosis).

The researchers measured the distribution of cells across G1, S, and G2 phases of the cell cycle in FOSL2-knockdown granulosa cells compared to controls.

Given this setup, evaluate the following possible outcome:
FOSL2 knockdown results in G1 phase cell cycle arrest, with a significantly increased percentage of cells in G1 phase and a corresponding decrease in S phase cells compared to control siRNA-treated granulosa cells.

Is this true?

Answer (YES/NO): YES